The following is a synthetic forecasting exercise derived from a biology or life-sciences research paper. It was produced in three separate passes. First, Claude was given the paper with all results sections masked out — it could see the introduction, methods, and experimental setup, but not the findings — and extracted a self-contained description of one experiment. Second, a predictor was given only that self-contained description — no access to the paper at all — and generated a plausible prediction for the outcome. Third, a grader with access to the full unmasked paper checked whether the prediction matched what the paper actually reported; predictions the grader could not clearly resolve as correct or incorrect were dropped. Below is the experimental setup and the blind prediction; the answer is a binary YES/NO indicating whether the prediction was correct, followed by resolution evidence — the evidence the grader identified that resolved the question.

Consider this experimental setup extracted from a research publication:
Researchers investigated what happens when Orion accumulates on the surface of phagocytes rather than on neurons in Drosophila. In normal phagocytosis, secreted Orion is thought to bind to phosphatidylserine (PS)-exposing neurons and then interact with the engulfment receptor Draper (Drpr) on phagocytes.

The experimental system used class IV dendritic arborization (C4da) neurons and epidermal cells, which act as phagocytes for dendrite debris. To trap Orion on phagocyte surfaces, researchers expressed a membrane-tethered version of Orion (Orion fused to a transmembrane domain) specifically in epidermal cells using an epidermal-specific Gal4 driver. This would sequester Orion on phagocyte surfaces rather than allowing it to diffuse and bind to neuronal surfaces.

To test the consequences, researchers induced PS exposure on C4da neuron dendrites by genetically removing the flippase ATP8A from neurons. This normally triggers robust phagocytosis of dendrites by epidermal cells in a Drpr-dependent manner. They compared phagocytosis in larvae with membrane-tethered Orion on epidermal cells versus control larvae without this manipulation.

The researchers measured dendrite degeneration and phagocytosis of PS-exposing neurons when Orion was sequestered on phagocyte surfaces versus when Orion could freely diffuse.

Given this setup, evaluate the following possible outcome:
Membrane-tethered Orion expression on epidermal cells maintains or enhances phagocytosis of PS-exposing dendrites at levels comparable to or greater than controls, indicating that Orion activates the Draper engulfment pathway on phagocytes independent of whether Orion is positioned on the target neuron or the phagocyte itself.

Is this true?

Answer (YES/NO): NO